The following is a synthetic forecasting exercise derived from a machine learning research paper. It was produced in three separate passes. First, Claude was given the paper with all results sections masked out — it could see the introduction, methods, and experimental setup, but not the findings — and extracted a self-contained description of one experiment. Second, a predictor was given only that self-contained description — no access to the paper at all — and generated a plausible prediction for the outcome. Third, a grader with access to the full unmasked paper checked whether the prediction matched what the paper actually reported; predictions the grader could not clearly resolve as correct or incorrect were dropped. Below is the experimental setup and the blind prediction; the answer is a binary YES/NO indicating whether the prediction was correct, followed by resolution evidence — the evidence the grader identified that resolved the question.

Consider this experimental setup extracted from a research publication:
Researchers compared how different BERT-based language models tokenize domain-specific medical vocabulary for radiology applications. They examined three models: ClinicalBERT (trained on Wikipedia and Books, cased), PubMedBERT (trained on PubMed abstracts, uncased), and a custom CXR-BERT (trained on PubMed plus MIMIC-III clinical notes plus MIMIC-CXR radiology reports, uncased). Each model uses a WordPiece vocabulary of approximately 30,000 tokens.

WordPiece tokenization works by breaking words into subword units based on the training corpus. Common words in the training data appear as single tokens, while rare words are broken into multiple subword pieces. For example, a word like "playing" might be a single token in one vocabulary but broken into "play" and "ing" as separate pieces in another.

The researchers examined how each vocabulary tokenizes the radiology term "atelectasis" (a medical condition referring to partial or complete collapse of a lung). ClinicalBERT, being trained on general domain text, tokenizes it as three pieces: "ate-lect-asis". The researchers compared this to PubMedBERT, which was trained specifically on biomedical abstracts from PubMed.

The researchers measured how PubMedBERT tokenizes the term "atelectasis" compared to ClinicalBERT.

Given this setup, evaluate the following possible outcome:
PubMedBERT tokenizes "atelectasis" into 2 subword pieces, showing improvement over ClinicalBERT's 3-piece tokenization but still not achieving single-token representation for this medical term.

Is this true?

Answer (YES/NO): NO